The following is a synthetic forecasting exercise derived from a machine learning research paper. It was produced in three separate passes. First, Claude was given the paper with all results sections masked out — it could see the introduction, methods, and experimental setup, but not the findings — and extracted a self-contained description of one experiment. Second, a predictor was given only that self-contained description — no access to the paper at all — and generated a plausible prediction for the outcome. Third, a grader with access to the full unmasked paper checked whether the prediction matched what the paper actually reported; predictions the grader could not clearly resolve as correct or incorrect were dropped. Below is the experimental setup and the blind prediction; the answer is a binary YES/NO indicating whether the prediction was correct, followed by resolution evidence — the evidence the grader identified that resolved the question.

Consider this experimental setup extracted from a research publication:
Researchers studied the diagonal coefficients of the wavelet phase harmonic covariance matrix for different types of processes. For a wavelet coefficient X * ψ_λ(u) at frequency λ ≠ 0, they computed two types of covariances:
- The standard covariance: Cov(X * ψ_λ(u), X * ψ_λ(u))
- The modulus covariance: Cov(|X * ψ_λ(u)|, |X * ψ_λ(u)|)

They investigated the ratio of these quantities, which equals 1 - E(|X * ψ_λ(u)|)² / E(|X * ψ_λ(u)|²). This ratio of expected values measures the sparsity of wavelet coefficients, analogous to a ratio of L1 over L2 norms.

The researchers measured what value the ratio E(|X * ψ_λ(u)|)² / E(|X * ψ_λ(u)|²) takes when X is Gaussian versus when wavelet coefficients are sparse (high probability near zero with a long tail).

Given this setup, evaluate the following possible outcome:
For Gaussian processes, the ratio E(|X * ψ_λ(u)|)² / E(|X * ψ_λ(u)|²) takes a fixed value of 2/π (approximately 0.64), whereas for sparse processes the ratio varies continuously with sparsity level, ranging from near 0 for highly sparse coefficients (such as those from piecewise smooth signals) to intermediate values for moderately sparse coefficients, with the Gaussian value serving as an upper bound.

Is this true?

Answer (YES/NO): NO